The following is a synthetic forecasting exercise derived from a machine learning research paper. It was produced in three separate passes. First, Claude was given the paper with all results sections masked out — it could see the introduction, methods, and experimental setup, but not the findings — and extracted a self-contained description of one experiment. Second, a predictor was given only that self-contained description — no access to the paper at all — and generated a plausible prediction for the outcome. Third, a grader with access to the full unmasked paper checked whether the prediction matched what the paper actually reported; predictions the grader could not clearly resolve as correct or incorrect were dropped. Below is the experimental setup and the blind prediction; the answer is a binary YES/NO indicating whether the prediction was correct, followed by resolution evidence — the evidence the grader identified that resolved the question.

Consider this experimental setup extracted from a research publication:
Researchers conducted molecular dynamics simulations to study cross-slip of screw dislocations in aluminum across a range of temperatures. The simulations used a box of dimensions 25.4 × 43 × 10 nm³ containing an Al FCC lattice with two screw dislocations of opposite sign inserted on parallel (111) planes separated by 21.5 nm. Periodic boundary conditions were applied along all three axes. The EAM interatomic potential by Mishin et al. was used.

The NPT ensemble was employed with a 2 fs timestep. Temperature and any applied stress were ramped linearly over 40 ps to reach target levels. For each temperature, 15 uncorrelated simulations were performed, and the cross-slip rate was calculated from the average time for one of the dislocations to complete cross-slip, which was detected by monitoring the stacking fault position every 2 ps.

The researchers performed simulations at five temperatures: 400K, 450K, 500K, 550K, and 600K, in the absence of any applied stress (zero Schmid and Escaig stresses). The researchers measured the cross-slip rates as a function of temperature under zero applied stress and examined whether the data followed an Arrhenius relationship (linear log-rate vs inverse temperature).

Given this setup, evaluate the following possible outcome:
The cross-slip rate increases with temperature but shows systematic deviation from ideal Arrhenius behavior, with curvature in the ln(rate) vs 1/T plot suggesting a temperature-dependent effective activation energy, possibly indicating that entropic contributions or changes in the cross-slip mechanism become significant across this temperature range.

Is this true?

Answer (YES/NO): NO